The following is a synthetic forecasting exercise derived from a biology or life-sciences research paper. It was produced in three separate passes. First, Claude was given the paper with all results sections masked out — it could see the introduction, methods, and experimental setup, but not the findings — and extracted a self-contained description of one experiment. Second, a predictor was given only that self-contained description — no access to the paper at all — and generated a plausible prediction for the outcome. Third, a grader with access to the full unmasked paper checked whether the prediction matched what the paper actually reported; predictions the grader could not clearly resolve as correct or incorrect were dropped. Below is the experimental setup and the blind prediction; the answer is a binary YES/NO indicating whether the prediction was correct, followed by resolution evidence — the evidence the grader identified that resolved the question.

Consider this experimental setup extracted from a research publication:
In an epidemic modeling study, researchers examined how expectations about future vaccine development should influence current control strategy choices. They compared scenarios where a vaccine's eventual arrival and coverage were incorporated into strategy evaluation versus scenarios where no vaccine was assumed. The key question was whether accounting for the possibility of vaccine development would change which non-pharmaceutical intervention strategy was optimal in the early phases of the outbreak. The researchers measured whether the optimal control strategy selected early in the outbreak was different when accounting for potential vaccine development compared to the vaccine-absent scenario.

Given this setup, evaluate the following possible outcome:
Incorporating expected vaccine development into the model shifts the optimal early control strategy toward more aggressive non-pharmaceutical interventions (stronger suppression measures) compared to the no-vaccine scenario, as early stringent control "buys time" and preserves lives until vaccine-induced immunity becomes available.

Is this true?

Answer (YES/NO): NO